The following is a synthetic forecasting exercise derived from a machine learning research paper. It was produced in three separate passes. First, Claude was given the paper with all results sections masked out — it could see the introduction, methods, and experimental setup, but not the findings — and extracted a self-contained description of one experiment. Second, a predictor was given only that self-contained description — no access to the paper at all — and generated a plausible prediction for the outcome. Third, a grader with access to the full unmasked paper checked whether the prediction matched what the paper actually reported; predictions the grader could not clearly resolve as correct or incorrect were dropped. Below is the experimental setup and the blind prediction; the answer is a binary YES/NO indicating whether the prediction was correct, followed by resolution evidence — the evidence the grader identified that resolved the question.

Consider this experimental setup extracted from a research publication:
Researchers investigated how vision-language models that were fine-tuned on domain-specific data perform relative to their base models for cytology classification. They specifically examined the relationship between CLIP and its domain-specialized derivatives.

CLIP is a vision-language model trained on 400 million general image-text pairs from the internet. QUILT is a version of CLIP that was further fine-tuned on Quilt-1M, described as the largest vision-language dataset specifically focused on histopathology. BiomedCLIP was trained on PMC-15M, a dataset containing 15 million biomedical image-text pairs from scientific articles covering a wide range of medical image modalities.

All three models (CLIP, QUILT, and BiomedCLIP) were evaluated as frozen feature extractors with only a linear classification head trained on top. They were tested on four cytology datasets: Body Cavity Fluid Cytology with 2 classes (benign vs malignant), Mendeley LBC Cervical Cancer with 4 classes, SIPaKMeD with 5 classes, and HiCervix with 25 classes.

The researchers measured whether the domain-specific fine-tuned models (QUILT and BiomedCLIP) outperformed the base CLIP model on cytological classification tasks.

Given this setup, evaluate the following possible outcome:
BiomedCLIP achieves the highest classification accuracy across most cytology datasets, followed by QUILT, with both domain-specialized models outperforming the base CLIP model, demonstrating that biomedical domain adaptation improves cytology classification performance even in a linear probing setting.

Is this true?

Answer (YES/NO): NO